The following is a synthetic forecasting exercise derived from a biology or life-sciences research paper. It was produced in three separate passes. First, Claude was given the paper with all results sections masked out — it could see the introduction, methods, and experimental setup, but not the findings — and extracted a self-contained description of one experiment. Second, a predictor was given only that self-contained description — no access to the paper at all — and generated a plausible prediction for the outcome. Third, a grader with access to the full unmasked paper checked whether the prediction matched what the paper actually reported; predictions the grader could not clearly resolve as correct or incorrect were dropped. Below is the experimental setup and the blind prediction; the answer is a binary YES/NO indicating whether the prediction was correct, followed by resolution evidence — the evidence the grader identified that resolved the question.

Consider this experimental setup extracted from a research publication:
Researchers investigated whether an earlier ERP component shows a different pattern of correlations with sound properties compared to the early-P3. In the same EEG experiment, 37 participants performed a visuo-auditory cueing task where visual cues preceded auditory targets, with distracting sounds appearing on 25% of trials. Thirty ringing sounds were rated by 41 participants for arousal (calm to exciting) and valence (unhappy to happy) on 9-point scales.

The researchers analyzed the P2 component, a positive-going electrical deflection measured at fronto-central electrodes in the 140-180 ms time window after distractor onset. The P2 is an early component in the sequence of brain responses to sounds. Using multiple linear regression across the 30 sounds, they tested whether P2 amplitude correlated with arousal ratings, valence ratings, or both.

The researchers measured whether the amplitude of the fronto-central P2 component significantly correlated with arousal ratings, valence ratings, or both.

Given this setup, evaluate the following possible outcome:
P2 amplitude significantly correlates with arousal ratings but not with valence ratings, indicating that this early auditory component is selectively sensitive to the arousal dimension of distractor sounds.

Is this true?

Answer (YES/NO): NO